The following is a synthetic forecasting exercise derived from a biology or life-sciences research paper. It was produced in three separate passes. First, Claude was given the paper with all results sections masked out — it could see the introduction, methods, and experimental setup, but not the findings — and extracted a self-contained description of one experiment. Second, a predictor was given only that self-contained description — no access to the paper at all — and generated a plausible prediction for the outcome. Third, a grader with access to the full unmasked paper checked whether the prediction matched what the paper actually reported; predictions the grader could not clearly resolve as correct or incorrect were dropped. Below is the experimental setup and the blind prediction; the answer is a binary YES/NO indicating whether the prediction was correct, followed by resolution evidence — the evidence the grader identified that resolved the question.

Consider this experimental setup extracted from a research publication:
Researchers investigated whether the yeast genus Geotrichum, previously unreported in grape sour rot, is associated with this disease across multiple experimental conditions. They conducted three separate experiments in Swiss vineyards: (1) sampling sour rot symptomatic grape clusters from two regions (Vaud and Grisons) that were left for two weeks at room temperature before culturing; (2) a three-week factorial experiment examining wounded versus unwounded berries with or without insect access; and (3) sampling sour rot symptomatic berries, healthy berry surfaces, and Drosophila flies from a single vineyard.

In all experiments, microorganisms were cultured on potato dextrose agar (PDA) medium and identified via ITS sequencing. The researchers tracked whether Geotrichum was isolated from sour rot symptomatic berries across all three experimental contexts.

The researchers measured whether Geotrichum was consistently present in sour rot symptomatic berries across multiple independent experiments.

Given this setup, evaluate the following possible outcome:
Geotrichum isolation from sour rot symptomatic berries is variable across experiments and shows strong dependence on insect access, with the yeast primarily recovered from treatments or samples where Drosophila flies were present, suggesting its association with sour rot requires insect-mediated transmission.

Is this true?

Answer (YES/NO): NO